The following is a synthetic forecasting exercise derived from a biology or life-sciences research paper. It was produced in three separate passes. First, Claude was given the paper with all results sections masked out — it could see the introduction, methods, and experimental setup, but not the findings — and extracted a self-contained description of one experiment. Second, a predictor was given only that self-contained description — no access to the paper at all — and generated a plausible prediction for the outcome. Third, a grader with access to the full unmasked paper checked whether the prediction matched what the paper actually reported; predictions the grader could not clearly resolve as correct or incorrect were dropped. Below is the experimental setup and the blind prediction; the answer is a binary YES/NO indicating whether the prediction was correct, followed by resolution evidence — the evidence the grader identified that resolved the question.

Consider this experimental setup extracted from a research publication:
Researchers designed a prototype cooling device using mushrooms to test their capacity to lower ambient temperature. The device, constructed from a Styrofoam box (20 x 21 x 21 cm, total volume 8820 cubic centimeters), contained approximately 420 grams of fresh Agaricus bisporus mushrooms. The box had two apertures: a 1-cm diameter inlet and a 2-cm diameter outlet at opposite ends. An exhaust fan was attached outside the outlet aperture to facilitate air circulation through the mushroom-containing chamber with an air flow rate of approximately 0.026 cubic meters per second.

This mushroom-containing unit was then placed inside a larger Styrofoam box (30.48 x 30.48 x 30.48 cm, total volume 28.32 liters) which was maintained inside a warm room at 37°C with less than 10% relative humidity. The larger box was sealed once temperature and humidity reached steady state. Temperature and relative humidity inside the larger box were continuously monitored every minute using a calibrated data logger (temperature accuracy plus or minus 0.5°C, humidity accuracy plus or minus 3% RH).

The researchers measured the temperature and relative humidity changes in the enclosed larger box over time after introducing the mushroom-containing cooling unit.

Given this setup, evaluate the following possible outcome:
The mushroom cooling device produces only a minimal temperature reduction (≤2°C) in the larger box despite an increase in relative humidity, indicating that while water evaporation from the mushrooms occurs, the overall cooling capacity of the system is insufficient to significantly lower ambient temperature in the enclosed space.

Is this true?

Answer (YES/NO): NO